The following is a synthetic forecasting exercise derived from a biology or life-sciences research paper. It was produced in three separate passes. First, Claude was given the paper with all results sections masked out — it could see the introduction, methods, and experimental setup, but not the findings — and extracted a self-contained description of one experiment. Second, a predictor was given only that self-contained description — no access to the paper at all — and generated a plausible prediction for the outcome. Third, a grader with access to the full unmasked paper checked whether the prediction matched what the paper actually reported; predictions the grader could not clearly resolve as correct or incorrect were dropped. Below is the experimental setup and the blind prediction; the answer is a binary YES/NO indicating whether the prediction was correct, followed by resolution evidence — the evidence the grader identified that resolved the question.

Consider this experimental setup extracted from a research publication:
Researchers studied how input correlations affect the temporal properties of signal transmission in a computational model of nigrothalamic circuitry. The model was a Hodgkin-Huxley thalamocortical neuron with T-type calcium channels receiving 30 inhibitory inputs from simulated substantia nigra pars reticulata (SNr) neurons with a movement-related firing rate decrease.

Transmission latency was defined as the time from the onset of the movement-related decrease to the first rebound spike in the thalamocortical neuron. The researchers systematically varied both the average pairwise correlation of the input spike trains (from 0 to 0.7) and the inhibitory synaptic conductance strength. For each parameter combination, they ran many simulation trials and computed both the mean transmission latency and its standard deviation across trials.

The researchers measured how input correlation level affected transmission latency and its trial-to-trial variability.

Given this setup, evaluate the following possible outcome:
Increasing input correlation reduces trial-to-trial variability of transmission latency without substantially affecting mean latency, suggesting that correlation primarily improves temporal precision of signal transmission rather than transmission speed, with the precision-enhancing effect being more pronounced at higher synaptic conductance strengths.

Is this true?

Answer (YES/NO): NO